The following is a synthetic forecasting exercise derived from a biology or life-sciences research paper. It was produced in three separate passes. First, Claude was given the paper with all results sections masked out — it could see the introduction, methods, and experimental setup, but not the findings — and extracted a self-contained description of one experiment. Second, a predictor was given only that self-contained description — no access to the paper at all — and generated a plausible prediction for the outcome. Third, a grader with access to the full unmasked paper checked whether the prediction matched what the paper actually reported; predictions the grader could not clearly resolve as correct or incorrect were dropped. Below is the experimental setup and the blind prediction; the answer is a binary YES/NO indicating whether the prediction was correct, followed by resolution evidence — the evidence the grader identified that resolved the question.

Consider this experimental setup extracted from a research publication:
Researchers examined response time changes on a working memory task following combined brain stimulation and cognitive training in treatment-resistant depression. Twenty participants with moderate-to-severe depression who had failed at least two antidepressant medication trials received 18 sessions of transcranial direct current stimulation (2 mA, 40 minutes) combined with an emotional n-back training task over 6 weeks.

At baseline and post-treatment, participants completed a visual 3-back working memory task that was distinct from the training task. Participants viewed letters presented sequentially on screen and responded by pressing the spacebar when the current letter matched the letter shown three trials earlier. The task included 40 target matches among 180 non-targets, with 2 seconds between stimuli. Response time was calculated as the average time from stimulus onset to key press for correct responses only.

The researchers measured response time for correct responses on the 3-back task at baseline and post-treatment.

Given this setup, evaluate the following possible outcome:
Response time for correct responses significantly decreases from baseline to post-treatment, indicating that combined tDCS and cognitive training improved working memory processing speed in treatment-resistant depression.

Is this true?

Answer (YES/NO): NO